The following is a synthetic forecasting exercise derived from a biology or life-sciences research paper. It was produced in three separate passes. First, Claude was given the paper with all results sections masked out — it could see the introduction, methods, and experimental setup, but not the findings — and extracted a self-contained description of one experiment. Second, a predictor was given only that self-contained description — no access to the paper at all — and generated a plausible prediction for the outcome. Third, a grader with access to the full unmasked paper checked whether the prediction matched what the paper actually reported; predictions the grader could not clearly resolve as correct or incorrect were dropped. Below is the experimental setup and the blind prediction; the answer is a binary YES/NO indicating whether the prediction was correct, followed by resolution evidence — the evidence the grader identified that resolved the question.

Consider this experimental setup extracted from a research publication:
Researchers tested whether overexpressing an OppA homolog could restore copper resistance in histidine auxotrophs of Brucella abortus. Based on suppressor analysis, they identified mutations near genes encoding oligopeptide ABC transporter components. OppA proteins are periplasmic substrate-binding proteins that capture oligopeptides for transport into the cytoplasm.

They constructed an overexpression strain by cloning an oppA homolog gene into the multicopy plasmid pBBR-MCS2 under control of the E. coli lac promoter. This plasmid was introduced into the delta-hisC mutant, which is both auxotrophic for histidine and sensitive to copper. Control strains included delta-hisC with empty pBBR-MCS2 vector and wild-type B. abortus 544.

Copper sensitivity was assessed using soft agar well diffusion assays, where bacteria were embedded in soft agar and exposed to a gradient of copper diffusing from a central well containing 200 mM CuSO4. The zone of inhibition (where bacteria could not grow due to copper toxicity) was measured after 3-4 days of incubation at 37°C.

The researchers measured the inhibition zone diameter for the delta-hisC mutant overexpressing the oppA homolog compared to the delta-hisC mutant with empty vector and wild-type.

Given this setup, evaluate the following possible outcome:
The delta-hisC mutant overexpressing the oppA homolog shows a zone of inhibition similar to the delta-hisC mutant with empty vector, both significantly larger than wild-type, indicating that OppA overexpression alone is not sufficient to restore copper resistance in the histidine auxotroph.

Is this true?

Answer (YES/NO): NO